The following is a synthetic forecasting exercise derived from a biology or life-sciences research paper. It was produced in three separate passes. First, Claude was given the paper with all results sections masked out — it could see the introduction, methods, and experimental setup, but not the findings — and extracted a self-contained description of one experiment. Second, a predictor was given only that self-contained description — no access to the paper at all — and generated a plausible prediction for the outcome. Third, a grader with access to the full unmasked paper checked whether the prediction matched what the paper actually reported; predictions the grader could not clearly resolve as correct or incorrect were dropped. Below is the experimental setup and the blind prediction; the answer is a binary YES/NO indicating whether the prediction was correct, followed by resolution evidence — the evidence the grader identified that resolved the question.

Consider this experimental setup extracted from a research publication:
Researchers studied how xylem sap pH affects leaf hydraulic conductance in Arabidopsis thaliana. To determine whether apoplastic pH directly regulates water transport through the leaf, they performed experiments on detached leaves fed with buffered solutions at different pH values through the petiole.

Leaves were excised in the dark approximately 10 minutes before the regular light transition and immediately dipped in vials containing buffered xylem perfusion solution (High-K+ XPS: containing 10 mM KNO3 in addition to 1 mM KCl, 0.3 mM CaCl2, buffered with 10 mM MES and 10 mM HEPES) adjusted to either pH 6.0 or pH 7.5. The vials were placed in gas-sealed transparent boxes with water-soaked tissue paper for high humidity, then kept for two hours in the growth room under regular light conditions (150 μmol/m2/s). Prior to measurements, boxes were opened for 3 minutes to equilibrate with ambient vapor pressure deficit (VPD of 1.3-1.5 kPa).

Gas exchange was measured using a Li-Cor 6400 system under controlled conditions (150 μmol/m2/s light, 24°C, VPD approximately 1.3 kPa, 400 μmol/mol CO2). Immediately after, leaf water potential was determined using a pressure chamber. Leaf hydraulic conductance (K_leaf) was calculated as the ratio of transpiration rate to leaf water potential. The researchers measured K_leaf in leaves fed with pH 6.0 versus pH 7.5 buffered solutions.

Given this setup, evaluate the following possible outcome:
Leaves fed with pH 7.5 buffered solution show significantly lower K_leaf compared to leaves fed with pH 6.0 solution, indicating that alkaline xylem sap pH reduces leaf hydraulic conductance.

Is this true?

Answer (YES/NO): YES